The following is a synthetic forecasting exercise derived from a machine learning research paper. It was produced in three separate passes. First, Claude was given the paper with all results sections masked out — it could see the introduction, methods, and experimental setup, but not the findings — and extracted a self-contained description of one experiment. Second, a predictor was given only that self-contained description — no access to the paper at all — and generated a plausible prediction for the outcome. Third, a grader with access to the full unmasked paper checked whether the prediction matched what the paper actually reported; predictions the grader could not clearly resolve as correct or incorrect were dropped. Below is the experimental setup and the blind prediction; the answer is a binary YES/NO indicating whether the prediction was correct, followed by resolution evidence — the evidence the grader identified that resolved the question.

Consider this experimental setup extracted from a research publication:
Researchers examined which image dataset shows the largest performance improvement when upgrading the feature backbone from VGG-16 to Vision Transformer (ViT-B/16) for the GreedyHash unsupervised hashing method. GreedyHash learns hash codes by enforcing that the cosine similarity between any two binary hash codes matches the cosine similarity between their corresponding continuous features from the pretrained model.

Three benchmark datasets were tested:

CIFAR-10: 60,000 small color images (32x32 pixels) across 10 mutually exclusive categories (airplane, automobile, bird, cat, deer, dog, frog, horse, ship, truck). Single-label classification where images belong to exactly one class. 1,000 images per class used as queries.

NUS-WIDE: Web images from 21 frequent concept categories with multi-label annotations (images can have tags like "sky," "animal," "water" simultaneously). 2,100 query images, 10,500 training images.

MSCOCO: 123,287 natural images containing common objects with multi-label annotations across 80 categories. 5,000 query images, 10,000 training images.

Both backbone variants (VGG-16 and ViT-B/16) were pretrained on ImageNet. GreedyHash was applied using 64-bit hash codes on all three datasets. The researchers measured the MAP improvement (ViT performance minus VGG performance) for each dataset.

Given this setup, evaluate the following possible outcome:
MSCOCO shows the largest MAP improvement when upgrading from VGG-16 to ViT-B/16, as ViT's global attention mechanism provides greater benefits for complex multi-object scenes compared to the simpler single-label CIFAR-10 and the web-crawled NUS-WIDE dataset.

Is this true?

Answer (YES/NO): NO